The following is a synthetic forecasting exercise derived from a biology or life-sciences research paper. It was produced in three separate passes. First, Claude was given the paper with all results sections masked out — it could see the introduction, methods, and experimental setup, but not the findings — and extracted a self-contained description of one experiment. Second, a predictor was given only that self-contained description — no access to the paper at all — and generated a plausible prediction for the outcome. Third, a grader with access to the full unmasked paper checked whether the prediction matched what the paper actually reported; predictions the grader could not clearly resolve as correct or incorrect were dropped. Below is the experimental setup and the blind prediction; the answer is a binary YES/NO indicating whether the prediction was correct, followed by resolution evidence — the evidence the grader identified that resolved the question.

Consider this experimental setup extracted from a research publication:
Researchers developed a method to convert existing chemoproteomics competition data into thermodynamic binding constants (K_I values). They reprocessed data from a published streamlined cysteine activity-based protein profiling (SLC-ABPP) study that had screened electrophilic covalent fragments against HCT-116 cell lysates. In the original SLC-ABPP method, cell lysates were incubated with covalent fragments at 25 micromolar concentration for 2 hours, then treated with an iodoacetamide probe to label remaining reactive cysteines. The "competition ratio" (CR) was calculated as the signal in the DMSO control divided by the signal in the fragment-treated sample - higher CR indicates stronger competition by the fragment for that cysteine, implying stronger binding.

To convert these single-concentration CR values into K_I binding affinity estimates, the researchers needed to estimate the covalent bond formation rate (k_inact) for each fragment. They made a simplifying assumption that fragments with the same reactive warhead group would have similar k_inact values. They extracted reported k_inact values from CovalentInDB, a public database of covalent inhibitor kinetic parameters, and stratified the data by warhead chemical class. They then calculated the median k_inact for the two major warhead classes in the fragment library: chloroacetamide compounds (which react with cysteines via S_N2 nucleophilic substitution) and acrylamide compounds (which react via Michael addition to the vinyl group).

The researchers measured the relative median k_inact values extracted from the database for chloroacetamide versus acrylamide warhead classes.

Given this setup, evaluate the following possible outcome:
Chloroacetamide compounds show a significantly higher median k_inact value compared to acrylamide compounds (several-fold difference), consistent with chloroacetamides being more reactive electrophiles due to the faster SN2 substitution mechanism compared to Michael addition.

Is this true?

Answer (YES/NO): YES